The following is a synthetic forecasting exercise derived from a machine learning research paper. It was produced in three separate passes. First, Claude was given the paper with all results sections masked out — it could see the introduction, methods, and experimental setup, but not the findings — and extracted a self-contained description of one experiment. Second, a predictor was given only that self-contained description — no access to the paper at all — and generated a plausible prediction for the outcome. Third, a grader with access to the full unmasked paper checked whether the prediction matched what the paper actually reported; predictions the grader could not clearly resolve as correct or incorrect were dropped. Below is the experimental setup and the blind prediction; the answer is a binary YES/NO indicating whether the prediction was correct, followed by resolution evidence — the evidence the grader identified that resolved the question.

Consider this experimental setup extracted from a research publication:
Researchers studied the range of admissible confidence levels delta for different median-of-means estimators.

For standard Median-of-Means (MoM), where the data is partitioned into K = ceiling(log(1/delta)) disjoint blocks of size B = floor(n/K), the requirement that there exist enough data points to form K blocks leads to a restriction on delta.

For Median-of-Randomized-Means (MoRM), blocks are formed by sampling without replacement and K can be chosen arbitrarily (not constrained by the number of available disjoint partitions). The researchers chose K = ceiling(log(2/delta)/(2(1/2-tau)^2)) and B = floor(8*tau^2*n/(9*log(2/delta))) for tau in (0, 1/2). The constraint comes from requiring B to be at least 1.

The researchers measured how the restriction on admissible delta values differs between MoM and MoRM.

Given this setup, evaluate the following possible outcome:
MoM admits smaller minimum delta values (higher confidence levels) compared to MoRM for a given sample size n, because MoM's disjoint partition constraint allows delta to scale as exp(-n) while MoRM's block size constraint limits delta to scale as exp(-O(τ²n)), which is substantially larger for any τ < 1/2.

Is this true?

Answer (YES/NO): NO